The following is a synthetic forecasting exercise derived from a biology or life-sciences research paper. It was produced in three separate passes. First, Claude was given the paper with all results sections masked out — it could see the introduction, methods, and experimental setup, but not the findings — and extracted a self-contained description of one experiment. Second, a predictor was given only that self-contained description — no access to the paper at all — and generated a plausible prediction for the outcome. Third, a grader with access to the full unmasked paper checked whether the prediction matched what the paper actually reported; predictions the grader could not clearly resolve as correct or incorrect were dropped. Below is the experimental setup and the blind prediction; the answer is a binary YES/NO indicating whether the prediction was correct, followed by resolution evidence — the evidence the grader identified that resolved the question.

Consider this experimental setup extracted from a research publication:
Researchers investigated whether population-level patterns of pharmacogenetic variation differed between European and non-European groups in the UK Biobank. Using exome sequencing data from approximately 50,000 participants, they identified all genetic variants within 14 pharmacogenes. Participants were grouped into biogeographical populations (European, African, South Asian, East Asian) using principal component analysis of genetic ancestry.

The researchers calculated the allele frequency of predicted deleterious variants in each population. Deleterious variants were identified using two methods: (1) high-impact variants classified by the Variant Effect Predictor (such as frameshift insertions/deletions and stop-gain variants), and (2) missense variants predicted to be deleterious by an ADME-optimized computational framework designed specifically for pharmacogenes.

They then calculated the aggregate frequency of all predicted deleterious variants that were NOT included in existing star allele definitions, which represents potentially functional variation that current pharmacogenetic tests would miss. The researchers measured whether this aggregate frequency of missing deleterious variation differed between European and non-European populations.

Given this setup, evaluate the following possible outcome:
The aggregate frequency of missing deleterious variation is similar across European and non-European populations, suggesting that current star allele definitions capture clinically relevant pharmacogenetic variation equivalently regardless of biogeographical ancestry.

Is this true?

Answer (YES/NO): NO